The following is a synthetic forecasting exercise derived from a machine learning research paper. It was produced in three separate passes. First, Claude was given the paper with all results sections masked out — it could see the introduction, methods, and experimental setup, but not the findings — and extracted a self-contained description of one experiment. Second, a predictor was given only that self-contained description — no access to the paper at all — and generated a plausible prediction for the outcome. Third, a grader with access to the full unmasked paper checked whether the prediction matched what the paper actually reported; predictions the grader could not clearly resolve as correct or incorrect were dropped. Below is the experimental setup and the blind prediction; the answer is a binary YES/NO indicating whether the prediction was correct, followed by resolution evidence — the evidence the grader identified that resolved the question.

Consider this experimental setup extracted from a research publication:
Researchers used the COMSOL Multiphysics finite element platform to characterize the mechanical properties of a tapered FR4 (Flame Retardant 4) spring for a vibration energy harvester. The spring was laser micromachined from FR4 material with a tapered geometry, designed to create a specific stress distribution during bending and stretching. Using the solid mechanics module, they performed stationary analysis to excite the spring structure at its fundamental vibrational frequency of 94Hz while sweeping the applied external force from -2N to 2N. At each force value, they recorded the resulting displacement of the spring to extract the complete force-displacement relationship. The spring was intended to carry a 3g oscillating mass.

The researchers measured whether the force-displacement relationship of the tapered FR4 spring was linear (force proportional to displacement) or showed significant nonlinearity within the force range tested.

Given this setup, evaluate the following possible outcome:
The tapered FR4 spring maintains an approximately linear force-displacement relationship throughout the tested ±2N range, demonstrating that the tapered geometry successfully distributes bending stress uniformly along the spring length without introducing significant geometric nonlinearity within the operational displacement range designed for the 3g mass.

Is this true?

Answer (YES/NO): NO